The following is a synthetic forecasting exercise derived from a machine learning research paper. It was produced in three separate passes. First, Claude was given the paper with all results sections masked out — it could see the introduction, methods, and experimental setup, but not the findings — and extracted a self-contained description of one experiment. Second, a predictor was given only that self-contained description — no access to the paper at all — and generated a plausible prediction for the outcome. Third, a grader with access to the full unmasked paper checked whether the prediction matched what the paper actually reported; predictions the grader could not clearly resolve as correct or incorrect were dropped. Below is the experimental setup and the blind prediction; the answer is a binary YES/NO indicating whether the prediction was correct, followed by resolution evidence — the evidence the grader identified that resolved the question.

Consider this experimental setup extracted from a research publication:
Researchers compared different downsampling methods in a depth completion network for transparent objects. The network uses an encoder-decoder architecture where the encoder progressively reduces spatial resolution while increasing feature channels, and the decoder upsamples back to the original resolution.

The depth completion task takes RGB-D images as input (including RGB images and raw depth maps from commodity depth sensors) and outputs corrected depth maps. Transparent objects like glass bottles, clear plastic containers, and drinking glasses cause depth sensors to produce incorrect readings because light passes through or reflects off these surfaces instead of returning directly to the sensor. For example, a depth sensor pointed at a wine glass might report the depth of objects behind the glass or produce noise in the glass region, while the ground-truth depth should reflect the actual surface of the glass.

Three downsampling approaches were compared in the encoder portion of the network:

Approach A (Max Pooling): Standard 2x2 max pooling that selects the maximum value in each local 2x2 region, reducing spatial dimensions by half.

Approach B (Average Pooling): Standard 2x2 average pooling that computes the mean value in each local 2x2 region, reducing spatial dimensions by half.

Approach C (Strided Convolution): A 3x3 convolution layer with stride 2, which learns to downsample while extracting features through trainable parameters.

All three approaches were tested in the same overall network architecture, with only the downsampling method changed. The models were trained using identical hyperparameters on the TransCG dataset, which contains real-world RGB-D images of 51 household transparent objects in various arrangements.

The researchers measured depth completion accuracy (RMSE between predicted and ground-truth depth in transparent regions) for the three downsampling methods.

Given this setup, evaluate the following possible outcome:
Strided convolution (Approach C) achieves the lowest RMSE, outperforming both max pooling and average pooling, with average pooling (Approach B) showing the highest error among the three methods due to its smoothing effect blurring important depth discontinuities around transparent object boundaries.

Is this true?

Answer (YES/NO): NO